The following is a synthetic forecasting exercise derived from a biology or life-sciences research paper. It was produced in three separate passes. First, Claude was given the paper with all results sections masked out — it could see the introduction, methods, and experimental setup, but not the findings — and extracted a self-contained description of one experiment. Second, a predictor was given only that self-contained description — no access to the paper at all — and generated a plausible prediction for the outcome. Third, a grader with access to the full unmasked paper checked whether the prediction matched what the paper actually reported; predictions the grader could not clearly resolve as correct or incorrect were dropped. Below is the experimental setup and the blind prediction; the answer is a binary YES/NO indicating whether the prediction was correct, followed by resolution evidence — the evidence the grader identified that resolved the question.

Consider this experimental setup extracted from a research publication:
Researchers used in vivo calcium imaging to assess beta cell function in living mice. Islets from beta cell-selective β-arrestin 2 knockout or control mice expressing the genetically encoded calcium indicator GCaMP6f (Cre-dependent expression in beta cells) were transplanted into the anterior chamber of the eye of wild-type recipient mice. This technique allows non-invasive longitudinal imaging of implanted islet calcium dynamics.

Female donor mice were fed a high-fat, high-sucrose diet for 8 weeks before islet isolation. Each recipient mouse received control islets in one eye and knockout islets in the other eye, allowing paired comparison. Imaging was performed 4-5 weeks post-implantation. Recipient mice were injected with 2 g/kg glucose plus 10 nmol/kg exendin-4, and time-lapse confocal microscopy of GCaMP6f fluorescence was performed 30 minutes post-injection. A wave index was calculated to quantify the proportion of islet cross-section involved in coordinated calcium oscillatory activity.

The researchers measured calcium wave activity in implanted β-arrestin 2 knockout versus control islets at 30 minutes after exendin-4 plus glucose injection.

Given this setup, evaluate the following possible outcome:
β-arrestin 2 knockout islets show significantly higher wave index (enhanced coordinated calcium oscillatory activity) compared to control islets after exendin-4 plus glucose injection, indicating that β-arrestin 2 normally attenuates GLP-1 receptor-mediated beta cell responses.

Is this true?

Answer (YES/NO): NO